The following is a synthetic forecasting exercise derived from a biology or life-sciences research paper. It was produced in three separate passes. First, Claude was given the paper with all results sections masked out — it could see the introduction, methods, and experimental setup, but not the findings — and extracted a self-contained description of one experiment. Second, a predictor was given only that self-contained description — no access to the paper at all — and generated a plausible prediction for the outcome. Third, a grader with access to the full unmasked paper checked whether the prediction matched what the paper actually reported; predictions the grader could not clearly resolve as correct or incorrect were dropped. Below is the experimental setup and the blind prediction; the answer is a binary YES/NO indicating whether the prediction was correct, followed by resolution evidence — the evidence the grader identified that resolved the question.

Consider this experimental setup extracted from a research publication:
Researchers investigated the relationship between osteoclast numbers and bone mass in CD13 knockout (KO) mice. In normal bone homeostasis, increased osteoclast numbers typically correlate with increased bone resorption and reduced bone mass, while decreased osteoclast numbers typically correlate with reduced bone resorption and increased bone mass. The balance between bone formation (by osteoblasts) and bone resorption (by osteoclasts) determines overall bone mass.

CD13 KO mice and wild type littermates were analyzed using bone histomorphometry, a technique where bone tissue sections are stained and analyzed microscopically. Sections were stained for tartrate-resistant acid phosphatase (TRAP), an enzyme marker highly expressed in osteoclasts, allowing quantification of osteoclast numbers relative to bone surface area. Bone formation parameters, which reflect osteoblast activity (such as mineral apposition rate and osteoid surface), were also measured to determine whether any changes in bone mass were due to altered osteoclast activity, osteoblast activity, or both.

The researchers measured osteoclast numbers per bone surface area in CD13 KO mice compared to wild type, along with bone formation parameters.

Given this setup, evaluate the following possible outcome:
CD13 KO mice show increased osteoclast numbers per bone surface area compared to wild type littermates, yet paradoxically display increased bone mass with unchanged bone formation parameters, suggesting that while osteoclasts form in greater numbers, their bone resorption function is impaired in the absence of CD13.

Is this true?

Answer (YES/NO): NO